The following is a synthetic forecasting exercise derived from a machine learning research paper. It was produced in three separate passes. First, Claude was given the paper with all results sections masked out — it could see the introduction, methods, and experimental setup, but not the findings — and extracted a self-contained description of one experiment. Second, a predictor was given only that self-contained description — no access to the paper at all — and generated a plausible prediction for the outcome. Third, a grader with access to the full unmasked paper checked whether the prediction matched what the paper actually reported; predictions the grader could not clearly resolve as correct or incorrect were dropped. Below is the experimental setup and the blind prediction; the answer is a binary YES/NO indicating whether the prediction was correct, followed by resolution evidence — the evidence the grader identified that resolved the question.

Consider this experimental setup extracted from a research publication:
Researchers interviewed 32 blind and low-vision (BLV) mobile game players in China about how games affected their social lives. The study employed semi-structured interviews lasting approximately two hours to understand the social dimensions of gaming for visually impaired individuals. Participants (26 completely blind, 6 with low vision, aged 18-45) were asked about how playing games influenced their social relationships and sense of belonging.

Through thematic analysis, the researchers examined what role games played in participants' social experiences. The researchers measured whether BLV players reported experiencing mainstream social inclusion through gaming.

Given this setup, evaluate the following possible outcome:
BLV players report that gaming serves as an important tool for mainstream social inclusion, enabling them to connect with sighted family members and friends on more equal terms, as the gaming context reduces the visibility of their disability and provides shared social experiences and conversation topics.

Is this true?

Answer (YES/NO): NO